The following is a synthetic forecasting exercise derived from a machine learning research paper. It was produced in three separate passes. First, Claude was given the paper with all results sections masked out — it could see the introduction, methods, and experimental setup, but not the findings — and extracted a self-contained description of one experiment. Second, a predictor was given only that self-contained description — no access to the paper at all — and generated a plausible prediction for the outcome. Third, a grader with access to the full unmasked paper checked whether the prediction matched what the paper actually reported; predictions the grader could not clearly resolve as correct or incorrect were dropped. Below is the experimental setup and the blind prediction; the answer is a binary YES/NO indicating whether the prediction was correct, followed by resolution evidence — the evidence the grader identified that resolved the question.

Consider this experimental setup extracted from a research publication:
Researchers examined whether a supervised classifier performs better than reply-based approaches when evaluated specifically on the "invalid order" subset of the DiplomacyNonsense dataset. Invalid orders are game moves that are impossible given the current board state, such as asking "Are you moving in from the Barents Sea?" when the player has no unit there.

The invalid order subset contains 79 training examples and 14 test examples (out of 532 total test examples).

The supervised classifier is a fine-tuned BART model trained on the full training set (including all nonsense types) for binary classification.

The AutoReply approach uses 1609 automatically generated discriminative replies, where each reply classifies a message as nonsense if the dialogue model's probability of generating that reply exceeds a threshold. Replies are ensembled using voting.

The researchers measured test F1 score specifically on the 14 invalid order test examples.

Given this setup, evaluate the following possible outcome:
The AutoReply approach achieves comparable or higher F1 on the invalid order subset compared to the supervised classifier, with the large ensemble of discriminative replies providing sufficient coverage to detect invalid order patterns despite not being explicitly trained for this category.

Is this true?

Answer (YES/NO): YES